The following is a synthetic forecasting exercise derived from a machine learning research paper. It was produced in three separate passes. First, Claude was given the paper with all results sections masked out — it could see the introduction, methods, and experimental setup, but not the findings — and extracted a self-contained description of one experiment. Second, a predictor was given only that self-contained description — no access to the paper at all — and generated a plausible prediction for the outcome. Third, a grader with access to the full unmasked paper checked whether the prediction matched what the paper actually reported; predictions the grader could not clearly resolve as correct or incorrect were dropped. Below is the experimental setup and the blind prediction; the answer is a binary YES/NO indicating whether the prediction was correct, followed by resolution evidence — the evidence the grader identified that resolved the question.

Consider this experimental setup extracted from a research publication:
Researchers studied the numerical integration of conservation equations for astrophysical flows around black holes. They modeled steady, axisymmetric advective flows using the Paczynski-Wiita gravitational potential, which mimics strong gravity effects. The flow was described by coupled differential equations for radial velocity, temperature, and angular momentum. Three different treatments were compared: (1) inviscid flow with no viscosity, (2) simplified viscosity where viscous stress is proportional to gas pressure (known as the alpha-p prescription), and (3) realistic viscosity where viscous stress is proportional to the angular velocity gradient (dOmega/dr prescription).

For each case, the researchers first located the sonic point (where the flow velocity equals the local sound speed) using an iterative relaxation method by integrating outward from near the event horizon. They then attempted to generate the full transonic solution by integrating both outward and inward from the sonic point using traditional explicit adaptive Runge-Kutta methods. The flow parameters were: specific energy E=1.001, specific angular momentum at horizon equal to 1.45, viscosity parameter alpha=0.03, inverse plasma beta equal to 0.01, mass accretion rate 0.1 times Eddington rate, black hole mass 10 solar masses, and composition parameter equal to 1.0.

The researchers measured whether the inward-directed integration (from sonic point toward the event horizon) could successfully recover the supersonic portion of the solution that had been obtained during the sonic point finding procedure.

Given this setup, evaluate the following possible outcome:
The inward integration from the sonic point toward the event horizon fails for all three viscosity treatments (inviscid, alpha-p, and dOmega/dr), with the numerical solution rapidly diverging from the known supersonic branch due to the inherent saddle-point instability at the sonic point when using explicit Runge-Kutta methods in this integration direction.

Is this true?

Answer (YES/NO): NO